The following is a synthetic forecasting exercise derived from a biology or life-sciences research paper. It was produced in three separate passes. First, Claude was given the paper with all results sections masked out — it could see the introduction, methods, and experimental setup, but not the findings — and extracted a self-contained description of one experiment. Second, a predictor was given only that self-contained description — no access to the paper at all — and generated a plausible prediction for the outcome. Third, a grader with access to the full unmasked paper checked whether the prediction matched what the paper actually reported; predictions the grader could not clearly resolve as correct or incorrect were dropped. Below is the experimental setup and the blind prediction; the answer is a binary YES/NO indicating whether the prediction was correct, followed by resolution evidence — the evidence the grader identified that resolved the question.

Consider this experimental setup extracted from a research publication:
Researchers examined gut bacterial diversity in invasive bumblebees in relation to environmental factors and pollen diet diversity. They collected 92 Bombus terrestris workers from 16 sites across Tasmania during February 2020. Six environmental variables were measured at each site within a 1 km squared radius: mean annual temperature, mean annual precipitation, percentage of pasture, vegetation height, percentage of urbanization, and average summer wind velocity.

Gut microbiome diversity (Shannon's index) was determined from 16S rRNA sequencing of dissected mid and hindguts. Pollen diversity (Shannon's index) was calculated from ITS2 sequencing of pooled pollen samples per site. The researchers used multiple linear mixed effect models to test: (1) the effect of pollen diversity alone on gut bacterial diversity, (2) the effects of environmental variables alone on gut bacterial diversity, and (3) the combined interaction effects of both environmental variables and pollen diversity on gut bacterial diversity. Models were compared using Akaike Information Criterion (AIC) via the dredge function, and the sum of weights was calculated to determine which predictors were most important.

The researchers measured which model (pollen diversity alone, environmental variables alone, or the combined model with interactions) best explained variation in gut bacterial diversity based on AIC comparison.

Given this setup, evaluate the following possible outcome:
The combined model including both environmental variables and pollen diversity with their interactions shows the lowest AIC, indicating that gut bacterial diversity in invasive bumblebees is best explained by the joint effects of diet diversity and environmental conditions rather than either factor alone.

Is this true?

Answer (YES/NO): YES